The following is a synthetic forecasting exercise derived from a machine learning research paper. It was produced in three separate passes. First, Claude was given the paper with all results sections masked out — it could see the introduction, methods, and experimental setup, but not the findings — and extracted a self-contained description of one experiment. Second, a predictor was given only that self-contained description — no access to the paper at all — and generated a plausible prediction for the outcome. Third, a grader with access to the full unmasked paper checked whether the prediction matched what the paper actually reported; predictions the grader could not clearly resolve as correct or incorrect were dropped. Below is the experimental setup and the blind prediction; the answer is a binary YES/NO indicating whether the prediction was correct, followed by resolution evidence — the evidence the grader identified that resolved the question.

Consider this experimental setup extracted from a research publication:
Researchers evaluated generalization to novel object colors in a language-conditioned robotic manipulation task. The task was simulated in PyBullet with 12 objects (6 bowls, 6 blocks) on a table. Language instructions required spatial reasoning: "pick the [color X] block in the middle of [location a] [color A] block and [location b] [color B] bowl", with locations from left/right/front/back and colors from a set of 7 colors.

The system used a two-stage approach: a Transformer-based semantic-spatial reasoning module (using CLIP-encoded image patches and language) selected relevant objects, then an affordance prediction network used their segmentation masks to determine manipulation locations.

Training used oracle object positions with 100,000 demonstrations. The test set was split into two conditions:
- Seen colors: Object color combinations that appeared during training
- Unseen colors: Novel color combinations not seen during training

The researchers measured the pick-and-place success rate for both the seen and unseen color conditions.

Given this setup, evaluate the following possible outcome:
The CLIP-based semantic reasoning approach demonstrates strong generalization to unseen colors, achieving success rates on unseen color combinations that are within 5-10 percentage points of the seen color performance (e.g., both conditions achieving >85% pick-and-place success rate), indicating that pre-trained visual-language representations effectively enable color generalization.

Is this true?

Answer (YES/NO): NO